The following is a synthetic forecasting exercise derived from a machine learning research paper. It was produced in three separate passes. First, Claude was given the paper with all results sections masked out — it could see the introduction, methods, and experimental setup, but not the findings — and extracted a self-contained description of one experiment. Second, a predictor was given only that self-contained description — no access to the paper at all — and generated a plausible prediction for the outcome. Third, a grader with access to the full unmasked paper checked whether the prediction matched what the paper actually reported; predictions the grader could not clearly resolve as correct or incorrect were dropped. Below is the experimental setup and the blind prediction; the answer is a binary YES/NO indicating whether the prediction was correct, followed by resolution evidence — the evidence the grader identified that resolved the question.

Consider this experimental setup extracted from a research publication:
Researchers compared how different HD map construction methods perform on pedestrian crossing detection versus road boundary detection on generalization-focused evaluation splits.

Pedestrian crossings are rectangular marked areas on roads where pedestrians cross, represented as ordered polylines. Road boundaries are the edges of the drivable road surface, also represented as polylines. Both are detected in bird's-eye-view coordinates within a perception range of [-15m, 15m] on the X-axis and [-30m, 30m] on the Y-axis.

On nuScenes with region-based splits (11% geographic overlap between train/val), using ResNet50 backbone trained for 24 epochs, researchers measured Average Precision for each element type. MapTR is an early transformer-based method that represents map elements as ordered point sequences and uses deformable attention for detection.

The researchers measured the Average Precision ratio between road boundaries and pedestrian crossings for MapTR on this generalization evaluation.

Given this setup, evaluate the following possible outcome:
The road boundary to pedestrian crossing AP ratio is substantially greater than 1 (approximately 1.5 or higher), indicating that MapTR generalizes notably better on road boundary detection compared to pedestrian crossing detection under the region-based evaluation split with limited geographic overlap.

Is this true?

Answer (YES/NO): YES